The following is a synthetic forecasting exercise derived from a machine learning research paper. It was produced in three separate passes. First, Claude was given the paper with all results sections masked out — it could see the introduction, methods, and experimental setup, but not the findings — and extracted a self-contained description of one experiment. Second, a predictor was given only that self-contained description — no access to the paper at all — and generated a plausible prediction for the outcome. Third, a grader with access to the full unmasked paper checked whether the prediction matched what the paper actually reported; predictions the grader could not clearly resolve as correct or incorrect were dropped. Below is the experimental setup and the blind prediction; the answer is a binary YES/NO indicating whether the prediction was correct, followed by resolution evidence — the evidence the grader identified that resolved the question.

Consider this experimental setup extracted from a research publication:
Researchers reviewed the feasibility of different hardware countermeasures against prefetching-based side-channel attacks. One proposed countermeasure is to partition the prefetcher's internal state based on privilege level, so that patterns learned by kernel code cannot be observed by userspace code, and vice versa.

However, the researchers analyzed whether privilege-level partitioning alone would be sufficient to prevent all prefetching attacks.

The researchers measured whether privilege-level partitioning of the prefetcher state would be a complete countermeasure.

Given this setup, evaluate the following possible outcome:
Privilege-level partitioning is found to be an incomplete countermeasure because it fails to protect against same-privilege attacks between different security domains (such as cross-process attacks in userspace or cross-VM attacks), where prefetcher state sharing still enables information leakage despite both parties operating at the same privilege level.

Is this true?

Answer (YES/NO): YES